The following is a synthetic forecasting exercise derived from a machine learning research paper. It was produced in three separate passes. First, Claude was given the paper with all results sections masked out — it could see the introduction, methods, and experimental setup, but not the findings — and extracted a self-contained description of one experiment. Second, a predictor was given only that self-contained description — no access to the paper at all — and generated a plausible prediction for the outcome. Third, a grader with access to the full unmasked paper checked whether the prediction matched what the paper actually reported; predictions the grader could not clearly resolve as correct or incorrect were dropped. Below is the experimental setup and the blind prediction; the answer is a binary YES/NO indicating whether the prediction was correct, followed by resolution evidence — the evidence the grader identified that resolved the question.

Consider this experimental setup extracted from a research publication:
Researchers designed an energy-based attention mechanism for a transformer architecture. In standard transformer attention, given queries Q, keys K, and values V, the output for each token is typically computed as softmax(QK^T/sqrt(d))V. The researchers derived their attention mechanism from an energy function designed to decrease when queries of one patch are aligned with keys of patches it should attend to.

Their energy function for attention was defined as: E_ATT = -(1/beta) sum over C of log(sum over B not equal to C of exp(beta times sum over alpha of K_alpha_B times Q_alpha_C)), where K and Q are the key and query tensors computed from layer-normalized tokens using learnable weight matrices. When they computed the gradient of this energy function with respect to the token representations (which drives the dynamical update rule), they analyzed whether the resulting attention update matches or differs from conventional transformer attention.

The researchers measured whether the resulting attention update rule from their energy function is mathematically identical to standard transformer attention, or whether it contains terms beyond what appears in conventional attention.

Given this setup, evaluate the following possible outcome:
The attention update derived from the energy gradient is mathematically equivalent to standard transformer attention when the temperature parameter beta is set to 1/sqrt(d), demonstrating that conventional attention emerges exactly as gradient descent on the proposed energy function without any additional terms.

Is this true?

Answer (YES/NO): NO